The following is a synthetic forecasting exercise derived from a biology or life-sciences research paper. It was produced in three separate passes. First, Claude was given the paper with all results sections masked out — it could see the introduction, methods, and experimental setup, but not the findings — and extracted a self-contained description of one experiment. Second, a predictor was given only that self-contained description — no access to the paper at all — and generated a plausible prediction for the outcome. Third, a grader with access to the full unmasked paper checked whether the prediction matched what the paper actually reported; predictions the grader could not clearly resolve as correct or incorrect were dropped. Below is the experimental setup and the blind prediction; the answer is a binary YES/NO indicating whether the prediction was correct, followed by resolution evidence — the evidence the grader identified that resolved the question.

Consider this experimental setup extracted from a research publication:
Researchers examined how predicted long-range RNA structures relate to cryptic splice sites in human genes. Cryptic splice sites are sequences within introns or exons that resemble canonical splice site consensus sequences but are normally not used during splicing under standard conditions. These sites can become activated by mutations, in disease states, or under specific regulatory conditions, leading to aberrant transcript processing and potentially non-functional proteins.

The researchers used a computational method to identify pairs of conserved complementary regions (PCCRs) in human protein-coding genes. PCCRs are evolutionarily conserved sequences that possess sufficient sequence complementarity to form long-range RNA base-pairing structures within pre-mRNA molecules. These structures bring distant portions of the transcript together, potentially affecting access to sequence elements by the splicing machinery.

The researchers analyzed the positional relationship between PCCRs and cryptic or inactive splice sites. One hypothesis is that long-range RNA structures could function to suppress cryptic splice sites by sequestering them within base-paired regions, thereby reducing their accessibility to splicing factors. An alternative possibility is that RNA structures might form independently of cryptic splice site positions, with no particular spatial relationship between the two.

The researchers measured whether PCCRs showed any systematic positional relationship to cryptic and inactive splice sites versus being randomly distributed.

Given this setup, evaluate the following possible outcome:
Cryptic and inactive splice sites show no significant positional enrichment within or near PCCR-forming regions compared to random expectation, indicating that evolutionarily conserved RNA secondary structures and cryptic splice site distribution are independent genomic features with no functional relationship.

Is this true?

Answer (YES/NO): NO